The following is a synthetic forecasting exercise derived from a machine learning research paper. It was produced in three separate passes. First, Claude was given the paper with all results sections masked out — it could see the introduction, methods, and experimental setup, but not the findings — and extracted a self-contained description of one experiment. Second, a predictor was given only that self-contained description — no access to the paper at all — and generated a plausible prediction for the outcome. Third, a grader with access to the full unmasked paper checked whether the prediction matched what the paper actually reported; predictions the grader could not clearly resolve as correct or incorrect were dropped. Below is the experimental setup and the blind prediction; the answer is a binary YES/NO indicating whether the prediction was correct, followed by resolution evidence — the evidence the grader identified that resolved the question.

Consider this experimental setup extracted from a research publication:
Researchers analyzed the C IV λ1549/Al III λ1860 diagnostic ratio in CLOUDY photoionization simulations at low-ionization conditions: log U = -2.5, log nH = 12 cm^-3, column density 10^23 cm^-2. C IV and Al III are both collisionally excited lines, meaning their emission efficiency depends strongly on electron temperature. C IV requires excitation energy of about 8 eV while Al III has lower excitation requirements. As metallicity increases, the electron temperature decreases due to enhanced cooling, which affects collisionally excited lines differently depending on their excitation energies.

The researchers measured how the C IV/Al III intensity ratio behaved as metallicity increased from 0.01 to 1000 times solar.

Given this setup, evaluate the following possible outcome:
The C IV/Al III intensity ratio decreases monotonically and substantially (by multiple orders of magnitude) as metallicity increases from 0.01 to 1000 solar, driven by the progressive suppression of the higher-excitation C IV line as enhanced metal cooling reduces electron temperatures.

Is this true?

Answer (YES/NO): NO